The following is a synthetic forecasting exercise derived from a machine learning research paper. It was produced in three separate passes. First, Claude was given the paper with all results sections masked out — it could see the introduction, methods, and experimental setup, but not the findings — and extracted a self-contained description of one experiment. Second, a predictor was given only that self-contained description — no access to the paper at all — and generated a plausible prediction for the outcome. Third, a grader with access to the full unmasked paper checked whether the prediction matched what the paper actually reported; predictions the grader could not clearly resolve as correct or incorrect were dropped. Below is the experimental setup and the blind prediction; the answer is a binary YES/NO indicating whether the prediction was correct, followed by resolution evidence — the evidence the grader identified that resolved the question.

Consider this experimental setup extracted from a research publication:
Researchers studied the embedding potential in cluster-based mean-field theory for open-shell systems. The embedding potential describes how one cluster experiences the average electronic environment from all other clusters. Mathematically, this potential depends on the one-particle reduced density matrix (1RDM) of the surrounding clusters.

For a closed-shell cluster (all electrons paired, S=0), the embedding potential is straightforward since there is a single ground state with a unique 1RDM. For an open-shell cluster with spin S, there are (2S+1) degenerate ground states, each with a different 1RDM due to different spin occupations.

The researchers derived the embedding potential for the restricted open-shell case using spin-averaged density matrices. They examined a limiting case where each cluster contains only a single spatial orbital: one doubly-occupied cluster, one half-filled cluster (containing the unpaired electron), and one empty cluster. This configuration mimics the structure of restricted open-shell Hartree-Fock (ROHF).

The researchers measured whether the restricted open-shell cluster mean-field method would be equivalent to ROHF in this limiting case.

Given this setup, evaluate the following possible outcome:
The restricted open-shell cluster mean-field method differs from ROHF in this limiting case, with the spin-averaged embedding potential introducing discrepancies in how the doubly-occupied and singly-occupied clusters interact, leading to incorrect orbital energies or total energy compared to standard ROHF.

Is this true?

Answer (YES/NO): NO